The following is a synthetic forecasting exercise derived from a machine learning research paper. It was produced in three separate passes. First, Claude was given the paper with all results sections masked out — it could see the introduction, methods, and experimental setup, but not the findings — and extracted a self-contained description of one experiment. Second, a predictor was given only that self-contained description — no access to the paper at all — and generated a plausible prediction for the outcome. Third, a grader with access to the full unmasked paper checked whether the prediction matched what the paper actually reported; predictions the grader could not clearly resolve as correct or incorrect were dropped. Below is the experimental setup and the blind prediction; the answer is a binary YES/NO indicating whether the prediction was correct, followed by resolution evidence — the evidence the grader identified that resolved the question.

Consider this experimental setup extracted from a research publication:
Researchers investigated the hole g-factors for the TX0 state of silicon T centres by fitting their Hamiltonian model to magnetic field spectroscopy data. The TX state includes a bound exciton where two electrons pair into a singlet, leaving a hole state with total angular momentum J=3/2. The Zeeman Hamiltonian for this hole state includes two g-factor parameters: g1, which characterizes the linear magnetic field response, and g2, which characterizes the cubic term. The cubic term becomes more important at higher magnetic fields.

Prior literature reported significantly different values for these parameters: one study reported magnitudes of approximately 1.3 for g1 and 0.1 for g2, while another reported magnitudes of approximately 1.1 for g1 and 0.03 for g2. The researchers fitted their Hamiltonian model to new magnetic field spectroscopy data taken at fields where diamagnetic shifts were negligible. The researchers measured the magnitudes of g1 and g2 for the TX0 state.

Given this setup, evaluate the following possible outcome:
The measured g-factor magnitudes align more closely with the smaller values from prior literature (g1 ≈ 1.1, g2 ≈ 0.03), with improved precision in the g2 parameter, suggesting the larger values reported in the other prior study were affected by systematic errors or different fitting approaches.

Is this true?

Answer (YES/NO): NO